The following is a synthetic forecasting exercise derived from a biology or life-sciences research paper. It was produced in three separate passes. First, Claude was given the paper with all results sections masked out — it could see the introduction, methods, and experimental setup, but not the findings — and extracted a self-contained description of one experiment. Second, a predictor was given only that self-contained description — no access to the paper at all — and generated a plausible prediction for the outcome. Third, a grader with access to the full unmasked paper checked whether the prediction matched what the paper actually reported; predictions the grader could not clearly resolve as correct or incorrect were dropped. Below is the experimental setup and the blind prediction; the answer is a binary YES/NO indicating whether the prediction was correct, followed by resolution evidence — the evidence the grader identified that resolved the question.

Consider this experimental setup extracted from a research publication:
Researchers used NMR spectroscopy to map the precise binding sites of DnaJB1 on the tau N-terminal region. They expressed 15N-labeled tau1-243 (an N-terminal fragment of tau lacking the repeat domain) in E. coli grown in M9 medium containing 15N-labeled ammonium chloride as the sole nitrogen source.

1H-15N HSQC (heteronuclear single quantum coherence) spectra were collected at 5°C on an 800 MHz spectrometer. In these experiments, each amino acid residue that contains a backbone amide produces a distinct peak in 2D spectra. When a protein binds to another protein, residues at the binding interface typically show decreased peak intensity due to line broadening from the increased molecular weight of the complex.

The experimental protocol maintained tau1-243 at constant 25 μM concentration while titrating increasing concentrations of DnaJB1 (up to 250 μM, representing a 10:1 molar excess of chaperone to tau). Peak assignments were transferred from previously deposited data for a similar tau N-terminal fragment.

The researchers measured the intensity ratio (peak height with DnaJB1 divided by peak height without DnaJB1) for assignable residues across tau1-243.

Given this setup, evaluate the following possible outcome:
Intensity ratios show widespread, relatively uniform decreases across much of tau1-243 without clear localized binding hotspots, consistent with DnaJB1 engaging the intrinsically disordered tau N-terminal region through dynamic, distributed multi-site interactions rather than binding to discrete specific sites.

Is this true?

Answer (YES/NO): NO